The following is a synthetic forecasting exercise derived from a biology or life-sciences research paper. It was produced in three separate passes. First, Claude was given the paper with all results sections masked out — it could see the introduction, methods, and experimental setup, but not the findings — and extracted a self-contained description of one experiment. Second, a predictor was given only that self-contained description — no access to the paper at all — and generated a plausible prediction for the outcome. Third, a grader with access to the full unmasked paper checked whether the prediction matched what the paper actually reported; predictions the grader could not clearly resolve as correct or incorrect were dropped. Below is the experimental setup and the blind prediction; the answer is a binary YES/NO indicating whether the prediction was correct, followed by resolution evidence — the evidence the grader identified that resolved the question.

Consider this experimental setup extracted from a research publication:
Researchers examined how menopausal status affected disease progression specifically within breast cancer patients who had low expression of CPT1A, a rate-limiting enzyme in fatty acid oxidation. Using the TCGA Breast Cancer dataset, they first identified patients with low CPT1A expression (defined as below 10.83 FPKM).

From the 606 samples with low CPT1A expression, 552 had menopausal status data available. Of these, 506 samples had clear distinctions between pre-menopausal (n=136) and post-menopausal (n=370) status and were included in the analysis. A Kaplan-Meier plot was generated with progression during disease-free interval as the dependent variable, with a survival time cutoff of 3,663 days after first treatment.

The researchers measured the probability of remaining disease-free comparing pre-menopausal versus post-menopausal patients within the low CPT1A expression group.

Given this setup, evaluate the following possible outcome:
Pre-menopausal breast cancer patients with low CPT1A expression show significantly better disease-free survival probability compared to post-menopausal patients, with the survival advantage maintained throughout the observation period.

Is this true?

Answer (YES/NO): NO